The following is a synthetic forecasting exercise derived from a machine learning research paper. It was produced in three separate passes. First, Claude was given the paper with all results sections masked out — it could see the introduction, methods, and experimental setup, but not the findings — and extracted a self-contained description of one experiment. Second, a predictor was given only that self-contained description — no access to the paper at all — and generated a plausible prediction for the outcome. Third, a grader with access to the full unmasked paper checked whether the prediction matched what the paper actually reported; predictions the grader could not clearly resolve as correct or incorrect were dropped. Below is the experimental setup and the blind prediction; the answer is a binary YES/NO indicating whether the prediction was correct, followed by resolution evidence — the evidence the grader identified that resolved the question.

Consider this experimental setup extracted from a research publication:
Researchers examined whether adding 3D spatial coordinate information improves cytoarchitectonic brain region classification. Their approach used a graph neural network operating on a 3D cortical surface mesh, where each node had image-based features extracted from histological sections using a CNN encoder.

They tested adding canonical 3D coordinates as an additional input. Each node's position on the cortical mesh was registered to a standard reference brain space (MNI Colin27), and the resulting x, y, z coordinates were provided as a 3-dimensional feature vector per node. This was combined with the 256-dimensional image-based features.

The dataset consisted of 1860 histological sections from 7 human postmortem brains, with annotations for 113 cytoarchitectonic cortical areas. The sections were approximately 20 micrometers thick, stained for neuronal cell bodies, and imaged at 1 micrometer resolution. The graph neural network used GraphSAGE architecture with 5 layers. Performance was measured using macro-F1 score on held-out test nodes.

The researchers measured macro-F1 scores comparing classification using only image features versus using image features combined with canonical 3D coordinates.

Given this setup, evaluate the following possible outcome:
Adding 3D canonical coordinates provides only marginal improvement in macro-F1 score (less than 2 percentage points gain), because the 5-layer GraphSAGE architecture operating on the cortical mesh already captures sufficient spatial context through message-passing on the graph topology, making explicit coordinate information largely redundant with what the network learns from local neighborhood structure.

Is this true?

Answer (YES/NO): NO